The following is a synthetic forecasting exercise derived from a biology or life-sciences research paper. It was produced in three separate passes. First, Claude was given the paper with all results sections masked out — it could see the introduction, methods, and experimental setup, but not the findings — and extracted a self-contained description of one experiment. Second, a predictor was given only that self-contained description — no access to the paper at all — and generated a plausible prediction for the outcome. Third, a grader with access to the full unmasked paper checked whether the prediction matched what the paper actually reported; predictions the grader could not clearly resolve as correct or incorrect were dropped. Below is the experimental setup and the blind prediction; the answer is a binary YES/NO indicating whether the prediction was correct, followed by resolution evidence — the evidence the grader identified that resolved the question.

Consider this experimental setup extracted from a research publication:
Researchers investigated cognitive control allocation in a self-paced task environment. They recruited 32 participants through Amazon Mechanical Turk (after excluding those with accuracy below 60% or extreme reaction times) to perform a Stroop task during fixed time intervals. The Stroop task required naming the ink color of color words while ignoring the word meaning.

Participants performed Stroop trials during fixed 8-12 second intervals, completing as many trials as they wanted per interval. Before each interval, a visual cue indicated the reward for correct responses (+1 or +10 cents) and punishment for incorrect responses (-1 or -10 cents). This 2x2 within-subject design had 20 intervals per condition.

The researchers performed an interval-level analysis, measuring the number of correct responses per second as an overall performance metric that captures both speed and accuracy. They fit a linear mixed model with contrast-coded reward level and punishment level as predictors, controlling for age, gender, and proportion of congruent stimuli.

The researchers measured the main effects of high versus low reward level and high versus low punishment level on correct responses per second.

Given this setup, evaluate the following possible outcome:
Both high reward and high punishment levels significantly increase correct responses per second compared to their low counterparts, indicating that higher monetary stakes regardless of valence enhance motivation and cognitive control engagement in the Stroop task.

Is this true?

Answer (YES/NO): NO